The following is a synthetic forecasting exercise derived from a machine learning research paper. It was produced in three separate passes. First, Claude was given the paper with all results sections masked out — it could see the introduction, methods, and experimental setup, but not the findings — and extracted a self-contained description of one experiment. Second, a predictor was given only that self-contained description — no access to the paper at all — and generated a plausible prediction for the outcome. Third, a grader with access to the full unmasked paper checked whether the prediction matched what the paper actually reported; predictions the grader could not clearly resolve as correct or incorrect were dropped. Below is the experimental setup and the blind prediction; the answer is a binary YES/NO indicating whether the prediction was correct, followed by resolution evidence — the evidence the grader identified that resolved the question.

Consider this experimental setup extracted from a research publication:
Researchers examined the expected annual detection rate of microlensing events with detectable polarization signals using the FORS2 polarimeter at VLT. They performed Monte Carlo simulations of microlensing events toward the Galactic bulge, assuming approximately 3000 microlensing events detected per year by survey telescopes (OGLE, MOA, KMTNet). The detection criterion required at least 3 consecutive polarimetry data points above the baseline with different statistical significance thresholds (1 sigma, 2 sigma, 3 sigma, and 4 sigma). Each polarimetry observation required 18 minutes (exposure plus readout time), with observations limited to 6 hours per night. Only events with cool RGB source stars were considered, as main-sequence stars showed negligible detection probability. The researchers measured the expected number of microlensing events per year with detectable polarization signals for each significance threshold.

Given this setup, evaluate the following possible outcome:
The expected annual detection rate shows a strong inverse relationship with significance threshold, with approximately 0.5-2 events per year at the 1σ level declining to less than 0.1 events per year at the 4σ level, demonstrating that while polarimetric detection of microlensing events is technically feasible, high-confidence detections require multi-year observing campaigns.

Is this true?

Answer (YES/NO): NO